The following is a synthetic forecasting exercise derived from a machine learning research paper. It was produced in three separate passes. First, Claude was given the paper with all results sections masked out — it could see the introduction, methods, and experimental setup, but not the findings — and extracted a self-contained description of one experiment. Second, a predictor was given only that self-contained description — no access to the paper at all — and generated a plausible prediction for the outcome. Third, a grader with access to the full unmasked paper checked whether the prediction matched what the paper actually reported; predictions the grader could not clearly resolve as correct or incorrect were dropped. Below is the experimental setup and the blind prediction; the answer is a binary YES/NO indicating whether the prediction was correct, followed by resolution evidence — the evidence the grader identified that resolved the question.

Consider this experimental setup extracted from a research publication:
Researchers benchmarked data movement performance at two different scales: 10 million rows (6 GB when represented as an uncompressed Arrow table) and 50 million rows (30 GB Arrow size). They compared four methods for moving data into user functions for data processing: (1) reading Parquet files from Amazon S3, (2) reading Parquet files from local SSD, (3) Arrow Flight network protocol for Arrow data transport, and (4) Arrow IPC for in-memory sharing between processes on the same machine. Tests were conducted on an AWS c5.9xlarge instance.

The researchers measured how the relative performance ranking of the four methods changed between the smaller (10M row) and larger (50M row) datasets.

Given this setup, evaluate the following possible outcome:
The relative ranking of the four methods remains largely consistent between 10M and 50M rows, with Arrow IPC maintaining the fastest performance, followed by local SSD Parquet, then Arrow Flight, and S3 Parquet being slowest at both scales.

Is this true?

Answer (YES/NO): YES